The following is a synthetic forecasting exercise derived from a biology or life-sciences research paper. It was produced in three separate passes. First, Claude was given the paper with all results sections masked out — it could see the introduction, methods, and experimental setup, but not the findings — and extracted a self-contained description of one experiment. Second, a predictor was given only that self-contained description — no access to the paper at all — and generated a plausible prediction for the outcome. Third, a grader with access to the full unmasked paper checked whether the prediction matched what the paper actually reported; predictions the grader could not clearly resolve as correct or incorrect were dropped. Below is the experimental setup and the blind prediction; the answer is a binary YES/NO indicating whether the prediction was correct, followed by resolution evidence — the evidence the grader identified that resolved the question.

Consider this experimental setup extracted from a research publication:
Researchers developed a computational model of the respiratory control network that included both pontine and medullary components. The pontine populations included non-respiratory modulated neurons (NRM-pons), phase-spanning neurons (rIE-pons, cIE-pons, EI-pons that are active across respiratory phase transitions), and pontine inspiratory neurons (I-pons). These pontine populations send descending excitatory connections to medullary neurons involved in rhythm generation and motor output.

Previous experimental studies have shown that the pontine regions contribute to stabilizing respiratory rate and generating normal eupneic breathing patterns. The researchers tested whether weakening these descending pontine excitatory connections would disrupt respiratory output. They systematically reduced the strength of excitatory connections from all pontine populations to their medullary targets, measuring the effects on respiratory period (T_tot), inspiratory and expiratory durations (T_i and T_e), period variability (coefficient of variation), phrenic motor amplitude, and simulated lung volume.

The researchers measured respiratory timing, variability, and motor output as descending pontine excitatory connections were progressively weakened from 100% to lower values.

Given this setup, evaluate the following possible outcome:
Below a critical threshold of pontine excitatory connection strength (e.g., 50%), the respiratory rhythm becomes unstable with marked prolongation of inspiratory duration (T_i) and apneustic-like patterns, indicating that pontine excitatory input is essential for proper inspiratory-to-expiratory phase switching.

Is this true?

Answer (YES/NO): NO